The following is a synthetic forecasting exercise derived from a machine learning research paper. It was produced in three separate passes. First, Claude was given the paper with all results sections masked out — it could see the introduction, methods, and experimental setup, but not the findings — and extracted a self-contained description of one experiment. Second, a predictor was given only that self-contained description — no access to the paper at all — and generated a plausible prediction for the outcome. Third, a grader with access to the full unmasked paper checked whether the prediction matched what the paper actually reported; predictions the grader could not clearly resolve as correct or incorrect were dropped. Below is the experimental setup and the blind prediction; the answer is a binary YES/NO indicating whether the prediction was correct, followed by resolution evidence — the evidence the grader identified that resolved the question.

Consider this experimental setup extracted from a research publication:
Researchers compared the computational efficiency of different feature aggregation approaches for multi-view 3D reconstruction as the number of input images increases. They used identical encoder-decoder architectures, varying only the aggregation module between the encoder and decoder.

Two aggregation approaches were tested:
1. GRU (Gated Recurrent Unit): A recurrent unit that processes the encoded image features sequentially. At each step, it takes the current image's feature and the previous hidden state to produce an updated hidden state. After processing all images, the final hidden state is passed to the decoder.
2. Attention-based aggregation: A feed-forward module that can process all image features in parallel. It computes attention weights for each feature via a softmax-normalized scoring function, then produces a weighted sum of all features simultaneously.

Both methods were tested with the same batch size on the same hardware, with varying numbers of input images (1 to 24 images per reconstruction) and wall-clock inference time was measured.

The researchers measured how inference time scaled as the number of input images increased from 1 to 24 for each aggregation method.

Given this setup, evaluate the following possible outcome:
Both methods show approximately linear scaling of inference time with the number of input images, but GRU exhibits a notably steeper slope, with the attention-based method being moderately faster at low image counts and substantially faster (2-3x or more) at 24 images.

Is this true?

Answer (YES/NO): NO